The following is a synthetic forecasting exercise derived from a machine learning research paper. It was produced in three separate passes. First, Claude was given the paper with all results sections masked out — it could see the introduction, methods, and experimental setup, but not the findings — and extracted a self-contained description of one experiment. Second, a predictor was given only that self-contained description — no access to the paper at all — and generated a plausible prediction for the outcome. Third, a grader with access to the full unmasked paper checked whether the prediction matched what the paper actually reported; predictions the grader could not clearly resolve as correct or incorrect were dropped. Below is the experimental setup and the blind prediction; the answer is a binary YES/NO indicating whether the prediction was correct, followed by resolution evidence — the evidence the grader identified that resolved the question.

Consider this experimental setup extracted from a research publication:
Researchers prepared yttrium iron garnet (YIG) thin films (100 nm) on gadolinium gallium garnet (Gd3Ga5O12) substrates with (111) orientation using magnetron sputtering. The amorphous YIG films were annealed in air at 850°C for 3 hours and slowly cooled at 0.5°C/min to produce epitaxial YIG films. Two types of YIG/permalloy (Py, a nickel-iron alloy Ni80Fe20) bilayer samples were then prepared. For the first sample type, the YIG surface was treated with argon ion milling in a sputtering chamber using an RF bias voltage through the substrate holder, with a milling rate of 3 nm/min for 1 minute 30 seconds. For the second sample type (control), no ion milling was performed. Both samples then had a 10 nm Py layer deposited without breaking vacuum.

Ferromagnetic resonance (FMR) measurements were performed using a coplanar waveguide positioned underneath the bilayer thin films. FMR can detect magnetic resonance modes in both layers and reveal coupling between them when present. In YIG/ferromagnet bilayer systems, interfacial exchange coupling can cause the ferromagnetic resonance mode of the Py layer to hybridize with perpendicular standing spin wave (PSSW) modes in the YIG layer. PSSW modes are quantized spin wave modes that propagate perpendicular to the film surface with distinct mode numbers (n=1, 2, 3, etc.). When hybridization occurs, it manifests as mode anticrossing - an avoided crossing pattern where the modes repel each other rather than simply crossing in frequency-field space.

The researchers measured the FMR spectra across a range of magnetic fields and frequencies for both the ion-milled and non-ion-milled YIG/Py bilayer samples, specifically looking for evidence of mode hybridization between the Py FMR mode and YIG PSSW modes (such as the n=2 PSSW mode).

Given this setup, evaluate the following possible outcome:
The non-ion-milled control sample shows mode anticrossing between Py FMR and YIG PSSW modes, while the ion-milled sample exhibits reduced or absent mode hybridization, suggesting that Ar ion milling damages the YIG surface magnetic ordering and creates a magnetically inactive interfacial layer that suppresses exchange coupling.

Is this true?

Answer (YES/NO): NO